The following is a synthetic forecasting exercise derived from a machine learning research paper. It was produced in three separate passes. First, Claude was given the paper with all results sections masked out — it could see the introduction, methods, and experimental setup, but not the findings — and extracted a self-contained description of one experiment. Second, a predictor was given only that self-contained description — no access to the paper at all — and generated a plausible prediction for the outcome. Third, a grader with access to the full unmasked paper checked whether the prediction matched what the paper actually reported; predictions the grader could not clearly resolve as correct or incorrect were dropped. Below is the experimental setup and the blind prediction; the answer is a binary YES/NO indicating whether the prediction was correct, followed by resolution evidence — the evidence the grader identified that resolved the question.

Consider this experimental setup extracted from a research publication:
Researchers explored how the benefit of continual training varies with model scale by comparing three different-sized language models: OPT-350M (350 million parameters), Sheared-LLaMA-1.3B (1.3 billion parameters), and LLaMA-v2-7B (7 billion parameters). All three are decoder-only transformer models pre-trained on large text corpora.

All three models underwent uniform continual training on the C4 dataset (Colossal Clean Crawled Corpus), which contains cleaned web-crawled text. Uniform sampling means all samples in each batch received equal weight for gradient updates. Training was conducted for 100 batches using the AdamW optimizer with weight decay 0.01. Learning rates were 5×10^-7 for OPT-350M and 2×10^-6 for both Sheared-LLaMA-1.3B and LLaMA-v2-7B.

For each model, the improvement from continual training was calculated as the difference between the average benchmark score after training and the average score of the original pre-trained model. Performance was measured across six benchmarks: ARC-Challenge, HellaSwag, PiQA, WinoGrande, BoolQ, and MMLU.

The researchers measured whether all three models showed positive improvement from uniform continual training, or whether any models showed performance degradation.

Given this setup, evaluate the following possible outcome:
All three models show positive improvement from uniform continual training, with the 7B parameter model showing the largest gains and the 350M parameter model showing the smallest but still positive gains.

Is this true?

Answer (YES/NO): NO